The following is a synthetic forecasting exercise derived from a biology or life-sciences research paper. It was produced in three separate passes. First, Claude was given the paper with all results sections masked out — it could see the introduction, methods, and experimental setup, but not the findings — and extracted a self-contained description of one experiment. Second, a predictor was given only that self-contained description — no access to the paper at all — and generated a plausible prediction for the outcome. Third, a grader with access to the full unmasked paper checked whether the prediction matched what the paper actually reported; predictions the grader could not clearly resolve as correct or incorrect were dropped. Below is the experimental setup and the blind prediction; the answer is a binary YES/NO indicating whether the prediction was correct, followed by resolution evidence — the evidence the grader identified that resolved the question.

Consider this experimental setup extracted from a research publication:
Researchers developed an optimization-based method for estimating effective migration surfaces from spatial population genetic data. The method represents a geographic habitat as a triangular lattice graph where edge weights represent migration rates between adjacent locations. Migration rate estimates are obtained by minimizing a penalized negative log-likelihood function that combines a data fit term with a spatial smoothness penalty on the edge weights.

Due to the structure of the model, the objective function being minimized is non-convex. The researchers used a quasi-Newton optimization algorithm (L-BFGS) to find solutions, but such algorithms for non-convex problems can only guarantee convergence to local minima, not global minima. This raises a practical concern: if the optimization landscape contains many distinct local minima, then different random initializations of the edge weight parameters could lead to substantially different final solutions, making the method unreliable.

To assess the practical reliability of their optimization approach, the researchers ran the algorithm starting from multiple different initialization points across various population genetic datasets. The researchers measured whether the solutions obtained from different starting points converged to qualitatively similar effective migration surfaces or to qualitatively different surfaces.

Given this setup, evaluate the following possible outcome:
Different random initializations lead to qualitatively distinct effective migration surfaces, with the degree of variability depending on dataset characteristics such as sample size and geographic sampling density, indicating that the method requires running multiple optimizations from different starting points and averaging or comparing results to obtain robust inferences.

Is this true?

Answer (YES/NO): NO